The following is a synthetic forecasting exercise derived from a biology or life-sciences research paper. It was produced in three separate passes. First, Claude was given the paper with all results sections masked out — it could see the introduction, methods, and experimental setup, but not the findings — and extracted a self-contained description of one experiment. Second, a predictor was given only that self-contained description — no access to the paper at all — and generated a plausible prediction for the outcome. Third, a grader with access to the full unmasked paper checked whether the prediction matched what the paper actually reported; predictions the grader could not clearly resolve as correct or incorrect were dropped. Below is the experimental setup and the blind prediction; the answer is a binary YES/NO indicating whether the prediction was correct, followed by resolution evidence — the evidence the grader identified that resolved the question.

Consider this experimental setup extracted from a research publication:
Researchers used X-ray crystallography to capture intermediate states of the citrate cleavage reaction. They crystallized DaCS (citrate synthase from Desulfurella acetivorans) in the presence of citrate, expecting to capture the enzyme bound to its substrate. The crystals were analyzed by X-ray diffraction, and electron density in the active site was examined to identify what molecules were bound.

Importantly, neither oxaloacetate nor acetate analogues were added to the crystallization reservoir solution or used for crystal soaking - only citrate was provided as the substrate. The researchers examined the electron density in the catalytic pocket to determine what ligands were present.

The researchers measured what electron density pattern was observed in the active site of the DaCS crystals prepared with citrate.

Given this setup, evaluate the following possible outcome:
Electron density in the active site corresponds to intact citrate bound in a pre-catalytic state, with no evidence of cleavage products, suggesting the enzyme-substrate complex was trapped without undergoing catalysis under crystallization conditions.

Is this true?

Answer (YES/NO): NO